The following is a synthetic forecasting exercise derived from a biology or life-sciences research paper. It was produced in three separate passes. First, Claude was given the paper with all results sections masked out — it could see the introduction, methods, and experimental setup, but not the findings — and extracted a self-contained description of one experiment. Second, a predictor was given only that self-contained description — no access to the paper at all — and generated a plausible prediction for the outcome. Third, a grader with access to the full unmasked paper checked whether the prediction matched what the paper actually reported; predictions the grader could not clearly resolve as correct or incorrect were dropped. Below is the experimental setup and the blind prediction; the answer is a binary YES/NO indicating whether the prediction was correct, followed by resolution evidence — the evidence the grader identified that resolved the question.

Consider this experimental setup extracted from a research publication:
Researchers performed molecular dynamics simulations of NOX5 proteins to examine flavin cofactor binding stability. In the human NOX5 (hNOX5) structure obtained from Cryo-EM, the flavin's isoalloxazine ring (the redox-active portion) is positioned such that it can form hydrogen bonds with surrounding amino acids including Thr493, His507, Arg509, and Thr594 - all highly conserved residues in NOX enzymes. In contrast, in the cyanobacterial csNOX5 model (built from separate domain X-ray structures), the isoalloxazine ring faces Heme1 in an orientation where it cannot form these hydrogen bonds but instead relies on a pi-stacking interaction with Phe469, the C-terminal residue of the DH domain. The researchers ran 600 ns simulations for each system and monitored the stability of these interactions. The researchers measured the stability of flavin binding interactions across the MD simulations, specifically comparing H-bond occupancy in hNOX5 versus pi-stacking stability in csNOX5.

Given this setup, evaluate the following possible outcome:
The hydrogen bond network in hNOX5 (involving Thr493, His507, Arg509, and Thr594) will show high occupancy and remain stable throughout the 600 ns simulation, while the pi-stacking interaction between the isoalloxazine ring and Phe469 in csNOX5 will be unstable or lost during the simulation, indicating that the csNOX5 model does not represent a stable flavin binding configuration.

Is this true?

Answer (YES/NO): YES